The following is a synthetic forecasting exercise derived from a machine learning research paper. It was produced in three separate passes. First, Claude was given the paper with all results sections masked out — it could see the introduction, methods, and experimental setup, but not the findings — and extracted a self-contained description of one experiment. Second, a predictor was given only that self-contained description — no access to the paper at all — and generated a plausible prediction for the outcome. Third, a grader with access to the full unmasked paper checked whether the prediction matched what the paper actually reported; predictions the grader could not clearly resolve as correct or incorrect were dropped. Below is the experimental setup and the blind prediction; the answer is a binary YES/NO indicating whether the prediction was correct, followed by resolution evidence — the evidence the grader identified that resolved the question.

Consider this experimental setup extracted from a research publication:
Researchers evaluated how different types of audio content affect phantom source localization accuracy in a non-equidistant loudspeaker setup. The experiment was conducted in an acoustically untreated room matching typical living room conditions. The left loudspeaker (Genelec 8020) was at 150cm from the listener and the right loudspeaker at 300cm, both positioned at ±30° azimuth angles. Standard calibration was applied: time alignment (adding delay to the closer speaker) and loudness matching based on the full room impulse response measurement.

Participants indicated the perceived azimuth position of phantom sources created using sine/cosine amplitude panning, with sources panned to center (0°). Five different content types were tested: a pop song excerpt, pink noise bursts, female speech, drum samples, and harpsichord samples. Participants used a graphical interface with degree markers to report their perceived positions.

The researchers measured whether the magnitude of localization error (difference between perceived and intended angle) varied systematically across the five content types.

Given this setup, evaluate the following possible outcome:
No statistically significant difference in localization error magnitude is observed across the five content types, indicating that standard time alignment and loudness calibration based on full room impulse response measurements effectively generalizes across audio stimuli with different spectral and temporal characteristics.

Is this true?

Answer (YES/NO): YES